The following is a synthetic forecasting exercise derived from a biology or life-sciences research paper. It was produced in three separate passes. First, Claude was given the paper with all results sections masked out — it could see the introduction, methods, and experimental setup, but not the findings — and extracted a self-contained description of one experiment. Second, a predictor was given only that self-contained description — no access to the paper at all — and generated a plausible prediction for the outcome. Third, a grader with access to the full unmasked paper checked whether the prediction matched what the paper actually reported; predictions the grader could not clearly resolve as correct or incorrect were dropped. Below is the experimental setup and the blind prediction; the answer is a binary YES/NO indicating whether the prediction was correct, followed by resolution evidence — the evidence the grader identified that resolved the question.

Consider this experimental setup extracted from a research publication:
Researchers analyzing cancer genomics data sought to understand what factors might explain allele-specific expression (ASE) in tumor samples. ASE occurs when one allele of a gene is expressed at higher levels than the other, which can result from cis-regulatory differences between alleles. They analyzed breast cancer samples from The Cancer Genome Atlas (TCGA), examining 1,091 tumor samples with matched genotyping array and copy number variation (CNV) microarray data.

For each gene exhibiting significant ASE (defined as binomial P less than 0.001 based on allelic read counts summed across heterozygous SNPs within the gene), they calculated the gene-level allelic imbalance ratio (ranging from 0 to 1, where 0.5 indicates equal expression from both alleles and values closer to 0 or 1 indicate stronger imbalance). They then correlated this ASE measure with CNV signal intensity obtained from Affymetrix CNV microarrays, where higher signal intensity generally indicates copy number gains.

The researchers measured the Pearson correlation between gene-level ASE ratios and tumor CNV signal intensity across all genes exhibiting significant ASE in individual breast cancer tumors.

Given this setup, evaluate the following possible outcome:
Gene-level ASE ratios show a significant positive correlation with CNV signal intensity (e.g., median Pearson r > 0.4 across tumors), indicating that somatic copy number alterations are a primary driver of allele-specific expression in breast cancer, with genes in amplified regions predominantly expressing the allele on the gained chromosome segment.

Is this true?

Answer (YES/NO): NO